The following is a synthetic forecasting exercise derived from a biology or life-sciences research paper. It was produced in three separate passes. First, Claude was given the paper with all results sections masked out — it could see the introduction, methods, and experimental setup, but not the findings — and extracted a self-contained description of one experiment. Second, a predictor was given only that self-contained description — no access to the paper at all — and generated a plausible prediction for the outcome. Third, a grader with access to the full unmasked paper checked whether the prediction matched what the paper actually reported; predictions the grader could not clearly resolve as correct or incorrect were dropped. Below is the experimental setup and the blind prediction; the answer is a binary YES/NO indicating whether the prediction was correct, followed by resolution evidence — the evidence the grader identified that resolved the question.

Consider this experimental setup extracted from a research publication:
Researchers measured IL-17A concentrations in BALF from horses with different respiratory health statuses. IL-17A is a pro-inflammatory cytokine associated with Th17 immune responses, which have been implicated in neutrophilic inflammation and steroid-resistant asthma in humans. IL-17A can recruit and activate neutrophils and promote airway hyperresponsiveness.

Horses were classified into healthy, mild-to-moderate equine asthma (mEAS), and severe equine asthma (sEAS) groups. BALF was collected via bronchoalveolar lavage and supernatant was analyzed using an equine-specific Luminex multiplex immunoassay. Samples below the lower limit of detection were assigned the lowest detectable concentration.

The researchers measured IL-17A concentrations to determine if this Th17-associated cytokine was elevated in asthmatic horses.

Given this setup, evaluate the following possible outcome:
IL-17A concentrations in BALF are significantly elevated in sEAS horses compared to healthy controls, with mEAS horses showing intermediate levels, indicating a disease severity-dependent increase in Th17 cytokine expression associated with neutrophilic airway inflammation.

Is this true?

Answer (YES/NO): NO